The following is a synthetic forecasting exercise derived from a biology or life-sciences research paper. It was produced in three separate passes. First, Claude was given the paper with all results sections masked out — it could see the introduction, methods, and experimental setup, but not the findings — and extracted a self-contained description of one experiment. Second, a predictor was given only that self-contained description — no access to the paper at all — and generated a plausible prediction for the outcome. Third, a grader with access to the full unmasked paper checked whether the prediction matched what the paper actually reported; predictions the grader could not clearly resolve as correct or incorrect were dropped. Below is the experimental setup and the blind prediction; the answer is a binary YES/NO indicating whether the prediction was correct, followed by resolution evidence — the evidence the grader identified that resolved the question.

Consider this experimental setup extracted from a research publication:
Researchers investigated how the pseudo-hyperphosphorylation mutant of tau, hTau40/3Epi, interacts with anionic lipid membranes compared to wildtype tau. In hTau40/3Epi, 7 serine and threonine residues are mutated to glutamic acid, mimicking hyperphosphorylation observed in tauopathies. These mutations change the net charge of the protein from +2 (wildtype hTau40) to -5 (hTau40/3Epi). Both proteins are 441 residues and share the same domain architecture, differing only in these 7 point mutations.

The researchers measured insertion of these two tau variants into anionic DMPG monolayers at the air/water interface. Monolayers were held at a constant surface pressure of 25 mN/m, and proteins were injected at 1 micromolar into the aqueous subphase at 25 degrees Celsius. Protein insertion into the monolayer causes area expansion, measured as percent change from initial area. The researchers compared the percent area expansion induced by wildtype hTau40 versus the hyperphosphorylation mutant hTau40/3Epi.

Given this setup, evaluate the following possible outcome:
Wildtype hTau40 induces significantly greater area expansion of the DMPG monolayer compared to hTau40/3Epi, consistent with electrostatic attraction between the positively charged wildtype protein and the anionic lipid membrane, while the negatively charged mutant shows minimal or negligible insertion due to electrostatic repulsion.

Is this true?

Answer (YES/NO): NO